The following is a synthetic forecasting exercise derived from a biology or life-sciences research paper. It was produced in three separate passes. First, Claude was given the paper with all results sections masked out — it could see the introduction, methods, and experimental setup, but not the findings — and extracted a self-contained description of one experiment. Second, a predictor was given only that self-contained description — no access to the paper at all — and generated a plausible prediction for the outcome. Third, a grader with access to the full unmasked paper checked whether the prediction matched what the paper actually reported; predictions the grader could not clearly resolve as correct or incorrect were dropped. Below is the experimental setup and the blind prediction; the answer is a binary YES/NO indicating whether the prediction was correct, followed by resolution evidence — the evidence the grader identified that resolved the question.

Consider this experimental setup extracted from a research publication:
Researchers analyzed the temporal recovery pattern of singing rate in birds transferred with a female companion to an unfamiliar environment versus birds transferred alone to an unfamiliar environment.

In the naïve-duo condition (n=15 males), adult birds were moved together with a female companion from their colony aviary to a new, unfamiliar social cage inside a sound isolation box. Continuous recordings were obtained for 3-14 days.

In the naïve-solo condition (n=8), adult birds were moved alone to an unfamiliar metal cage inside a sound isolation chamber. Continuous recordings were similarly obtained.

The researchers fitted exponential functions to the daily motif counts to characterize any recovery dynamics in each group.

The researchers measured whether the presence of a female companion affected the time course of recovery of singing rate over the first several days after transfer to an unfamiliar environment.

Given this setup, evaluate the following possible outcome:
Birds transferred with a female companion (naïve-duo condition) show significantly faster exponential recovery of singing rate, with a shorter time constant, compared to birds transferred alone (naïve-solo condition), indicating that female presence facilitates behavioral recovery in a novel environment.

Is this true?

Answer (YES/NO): NO